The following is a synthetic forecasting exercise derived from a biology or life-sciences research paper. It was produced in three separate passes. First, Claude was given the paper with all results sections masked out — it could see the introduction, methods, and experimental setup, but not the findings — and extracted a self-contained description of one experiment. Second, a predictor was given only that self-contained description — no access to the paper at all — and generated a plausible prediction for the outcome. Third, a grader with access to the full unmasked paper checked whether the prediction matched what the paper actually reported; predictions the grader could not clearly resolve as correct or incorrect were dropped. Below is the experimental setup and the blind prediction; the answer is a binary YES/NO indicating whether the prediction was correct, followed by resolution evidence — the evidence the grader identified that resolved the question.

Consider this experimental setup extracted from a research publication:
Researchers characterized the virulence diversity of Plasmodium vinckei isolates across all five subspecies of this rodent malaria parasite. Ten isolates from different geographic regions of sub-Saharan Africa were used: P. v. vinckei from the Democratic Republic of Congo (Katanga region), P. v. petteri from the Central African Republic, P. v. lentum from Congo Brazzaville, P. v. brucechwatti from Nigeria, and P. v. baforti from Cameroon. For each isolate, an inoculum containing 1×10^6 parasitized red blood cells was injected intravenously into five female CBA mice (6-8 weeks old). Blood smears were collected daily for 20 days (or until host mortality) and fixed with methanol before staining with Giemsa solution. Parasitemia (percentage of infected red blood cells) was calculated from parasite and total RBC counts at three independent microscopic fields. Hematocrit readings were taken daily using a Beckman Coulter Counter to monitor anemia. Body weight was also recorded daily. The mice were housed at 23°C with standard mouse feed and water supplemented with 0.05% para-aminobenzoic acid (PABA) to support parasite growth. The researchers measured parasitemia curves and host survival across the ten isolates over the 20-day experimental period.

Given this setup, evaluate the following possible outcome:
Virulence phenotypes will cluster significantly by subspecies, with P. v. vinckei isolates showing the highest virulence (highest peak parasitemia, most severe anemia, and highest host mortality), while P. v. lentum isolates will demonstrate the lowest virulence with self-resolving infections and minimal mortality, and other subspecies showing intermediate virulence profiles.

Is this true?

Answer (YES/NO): NO